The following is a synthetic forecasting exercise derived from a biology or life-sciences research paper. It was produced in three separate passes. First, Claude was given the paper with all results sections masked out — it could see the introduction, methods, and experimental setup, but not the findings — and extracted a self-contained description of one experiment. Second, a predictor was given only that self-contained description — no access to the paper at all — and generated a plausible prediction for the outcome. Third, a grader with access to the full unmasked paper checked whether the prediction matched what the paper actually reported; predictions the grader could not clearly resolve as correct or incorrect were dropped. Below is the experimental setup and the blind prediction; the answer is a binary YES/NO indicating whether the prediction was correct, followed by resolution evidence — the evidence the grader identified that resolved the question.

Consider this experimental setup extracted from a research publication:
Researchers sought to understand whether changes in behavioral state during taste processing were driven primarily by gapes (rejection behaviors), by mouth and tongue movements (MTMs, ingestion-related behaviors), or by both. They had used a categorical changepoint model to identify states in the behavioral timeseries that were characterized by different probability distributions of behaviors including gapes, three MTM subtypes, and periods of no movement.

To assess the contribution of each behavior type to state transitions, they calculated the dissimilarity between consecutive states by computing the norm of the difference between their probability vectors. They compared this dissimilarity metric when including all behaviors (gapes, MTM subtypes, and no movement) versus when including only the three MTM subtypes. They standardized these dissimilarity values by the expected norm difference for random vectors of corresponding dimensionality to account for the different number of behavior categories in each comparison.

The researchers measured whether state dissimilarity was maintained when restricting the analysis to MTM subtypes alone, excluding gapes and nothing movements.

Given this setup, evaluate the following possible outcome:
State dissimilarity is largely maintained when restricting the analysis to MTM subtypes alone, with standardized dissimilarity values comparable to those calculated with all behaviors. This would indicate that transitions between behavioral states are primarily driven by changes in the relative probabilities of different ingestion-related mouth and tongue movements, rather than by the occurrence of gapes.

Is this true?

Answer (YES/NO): YES